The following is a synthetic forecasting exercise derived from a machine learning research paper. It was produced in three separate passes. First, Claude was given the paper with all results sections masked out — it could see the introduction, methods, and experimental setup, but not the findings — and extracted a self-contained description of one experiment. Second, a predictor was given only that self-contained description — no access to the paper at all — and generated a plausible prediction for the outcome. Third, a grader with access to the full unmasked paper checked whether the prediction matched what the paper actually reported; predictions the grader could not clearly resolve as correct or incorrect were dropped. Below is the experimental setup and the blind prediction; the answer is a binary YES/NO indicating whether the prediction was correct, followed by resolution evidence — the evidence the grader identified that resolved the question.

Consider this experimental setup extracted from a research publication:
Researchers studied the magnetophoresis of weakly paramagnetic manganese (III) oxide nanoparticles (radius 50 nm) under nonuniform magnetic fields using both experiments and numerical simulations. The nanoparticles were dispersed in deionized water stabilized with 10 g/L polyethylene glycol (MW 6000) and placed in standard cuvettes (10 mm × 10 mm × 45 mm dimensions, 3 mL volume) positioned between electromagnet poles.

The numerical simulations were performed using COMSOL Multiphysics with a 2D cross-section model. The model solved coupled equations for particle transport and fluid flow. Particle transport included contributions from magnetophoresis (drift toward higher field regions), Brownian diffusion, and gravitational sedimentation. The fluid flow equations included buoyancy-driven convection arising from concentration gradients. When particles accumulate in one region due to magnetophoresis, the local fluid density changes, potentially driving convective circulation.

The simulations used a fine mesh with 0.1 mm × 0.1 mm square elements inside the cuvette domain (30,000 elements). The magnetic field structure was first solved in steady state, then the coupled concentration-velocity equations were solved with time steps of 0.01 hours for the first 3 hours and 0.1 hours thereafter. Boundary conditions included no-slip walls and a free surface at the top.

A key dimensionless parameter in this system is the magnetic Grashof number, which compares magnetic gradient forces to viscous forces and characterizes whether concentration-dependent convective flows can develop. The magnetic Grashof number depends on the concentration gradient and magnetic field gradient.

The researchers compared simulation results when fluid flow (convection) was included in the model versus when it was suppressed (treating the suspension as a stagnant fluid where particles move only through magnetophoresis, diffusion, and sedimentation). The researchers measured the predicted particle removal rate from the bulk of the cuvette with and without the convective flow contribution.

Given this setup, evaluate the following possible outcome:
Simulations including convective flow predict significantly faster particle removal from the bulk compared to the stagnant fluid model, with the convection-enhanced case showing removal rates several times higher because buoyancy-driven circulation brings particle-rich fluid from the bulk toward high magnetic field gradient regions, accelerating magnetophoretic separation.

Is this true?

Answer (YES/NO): YES